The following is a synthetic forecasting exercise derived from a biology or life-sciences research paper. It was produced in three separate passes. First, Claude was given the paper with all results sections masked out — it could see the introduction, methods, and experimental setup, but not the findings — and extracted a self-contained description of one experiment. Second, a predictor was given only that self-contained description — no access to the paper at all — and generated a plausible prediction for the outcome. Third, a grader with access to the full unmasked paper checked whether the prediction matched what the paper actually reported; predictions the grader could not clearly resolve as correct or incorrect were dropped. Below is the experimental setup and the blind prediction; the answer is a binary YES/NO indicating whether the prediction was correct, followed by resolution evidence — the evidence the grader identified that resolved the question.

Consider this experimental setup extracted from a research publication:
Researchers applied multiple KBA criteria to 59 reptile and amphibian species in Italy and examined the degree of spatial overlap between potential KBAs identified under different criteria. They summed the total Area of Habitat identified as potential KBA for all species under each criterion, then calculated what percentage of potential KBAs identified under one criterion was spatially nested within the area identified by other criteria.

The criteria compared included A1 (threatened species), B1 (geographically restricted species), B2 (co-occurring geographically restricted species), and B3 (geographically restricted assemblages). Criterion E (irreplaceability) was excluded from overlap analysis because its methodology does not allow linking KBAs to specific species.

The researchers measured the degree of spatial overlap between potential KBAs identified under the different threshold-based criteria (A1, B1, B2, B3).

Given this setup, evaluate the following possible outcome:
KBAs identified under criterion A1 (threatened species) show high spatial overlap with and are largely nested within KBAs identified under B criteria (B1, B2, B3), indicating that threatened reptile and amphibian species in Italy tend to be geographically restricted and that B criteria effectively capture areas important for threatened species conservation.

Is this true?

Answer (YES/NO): NO